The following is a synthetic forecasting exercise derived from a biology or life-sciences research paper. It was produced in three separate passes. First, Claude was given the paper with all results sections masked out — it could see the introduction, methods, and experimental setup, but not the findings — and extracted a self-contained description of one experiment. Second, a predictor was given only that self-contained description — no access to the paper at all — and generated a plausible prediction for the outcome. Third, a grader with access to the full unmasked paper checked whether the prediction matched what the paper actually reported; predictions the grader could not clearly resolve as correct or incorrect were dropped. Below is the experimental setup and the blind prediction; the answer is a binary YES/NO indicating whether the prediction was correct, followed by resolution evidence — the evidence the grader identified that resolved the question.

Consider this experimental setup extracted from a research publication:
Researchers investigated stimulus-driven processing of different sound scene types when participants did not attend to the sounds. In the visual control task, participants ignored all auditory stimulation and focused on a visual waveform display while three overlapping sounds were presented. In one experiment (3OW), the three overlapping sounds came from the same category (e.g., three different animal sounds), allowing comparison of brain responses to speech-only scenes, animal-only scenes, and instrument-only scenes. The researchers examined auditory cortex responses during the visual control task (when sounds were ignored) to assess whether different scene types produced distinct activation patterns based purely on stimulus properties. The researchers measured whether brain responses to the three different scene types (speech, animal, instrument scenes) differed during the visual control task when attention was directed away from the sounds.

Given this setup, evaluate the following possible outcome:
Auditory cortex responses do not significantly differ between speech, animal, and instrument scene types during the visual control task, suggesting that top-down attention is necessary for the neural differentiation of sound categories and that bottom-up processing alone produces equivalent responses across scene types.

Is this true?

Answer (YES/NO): NO